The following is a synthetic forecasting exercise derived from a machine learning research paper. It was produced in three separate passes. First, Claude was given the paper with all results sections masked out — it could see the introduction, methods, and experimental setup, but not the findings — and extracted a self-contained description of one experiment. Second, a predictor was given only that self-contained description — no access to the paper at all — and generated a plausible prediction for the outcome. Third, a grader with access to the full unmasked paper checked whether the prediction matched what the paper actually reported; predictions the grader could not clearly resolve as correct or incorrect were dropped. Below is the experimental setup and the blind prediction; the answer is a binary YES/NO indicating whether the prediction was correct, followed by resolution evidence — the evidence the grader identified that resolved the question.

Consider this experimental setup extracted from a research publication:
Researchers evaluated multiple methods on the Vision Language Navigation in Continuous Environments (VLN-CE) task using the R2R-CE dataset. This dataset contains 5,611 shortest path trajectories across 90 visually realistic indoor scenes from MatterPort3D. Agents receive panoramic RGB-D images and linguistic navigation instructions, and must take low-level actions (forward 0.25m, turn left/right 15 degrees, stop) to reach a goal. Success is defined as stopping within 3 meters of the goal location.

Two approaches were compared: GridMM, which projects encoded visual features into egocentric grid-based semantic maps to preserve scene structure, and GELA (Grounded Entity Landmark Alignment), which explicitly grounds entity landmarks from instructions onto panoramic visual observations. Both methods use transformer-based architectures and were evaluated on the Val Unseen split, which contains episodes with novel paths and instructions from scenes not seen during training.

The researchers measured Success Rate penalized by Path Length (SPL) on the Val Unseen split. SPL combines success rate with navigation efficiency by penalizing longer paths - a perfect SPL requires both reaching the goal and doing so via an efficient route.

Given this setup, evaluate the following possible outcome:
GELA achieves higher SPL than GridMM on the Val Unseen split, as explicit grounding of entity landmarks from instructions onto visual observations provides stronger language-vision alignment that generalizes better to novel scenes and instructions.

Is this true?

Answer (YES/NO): NO